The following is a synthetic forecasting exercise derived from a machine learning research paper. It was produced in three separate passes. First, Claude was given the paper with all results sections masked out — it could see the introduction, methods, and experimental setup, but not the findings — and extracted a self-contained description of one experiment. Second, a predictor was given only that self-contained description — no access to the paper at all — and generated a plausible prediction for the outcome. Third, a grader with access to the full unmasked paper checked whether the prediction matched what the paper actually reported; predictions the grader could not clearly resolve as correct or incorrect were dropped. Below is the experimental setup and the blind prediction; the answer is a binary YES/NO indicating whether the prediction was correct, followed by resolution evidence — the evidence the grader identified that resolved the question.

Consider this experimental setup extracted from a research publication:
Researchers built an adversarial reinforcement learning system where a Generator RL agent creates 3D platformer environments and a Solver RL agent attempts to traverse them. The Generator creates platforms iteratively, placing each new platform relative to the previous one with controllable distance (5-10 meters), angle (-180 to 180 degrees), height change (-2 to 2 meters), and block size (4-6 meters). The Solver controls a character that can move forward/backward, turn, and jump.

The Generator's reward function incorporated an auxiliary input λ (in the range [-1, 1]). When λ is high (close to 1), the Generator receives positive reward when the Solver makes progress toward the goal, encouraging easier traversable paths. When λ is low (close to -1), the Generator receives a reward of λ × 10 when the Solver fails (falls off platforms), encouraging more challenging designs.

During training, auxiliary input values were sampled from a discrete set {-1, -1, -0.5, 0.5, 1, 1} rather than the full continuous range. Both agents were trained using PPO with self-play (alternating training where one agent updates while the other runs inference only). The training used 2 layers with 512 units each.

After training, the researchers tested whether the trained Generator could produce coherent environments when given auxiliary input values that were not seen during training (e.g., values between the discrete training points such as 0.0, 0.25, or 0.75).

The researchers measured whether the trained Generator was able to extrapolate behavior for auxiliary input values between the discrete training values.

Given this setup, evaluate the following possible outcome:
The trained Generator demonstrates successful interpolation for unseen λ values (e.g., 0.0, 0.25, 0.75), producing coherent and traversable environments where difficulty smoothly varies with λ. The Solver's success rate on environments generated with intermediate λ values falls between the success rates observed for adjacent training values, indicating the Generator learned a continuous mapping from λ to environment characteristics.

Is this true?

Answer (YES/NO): YES